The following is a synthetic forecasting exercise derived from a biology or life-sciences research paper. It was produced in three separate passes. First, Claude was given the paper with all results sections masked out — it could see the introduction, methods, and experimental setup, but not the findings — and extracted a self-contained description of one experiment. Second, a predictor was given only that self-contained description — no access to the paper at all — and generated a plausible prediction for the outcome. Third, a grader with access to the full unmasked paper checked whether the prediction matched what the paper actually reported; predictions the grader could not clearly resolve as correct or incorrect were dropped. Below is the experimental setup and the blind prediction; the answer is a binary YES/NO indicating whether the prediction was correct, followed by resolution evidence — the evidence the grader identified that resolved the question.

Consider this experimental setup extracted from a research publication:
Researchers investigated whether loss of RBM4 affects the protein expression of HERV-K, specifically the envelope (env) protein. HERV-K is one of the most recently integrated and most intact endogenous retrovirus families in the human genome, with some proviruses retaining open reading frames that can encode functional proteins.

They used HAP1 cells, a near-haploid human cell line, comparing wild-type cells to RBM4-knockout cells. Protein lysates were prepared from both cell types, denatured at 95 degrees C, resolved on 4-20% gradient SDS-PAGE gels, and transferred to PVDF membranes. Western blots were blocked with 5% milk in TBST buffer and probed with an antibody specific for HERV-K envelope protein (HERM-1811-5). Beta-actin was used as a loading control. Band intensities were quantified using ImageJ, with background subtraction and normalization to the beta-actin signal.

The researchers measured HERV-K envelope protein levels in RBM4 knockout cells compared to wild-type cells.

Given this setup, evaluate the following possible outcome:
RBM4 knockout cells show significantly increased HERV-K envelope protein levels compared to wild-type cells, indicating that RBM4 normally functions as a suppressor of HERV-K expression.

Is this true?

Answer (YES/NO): YES